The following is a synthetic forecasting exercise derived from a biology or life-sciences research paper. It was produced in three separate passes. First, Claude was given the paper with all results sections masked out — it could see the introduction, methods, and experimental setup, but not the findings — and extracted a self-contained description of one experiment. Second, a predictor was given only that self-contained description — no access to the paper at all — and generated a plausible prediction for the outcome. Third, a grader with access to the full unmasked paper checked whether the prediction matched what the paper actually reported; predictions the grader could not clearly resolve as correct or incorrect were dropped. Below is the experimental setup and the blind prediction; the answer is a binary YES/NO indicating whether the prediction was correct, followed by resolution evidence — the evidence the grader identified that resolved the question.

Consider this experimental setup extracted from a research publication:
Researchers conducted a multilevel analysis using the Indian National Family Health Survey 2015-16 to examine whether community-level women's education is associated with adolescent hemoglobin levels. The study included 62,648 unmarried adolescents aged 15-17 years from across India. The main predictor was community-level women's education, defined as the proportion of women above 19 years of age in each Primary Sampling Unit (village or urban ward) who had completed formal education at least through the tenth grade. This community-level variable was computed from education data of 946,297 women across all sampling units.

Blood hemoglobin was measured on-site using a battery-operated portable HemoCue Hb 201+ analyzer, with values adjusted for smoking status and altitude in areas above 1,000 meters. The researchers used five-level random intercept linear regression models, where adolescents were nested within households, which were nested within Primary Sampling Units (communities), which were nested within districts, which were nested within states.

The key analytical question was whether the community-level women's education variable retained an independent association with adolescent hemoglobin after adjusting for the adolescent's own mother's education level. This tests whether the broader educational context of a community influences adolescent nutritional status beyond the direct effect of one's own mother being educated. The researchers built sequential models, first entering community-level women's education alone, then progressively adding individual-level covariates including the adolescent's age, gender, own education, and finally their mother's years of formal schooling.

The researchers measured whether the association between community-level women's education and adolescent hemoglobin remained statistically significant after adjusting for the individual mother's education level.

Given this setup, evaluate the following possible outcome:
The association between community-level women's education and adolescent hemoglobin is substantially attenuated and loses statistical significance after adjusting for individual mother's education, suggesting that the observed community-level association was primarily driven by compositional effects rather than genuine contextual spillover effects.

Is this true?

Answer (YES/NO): NO